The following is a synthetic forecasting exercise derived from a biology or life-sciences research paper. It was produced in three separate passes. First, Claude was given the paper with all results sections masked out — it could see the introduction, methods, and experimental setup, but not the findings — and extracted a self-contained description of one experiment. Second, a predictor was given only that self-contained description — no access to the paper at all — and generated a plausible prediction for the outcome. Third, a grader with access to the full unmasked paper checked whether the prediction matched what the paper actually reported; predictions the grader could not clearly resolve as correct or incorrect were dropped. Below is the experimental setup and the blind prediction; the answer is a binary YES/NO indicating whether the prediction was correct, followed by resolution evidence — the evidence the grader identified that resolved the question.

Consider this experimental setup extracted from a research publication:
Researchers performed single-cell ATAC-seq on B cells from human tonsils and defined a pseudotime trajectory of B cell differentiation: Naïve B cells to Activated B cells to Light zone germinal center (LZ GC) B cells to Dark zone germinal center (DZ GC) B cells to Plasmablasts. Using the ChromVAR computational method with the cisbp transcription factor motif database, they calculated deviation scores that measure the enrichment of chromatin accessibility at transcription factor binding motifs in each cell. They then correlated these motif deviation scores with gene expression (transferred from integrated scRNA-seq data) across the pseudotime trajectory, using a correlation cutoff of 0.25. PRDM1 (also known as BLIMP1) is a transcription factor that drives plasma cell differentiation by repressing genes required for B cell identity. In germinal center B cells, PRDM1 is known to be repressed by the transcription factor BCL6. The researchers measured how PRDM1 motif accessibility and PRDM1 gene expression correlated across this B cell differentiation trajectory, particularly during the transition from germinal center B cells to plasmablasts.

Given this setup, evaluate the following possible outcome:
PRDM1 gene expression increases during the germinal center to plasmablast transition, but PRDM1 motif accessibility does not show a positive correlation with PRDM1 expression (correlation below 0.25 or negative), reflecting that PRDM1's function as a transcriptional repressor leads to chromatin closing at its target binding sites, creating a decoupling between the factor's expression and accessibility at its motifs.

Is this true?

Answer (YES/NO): NO